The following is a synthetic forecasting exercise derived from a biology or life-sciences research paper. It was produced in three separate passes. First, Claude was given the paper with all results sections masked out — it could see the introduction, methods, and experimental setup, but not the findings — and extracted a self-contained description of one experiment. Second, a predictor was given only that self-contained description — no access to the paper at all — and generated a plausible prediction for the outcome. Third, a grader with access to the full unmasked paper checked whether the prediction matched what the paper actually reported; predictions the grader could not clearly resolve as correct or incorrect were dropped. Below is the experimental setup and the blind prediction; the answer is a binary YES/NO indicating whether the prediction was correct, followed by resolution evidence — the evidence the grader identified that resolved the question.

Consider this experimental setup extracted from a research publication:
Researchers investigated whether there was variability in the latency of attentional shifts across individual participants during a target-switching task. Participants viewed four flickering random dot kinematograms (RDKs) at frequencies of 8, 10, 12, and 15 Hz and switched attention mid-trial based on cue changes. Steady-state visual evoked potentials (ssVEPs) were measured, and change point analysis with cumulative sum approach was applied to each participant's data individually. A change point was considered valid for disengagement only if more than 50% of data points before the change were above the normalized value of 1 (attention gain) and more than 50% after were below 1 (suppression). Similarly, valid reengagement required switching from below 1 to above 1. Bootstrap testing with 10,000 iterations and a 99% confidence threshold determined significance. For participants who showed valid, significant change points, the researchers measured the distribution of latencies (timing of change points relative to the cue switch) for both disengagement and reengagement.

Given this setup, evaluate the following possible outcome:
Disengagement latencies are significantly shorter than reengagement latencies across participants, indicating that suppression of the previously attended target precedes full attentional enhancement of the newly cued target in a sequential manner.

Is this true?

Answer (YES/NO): NO